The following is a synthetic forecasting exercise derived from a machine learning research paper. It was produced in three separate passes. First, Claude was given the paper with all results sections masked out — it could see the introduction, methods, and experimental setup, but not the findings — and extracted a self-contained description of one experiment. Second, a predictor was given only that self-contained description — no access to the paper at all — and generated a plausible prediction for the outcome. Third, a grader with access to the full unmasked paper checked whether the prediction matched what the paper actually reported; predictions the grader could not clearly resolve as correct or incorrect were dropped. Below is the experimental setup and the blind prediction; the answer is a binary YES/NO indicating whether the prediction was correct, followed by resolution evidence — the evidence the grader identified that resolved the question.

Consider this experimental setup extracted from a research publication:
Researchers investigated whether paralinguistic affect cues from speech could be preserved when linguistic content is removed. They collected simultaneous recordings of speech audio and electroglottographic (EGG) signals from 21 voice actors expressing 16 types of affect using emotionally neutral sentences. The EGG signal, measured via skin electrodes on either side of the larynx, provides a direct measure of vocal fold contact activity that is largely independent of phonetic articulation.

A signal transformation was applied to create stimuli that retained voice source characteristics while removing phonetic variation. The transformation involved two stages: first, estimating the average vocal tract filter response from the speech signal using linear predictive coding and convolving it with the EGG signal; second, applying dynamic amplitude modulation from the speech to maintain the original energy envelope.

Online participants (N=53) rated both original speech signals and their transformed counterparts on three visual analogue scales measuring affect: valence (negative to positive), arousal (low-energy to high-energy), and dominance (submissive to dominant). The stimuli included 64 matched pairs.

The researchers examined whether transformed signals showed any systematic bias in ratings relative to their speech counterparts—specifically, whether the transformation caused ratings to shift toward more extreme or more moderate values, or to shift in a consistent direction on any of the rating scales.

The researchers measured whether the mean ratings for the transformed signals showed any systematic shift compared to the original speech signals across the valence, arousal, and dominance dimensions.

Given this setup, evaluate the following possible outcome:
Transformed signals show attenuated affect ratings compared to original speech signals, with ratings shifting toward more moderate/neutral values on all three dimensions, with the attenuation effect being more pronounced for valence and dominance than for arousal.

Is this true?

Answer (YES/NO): NO